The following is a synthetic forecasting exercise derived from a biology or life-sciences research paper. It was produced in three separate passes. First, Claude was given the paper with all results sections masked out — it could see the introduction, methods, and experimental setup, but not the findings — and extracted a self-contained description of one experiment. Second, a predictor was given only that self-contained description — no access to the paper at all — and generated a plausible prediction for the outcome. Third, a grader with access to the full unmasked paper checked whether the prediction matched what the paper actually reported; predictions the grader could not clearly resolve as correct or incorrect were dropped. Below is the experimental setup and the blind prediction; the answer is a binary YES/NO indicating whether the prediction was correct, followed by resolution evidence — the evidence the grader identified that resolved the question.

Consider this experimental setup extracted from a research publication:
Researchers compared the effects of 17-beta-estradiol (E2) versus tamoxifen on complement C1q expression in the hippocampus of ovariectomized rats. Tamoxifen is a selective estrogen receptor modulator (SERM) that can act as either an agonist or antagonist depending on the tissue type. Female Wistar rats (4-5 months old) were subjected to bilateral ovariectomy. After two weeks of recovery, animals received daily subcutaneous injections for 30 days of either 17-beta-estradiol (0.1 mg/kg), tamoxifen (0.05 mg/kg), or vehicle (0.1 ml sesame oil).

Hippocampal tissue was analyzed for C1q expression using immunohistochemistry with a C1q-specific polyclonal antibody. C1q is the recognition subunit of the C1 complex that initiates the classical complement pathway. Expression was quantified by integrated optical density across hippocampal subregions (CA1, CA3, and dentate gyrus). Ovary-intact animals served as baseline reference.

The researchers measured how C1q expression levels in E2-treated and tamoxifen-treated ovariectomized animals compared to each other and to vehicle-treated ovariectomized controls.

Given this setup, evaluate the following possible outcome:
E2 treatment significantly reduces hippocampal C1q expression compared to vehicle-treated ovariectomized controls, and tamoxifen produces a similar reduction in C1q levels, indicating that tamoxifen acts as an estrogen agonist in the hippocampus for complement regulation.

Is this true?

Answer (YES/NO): YES